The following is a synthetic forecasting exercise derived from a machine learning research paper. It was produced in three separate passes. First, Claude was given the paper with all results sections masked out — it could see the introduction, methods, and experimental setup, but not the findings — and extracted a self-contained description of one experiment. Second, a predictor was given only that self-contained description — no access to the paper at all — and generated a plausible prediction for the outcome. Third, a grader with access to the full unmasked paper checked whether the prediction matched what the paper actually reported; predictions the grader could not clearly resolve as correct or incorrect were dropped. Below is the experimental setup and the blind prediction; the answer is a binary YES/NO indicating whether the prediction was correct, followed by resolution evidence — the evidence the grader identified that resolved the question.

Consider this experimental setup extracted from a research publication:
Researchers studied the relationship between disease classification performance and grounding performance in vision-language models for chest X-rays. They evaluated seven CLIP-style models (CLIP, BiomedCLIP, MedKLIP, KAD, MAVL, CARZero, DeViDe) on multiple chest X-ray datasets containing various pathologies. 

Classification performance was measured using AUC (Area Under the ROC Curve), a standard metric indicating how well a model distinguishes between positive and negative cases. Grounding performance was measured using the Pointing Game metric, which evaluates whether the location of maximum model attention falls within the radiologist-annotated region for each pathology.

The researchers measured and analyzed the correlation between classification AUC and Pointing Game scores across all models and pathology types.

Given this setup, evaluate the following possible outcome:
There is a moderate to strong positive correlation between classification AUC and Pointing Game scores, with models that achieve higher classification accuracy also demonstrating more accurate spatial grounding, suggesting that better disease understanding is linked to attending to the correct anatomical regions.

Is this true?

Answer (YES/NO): YES